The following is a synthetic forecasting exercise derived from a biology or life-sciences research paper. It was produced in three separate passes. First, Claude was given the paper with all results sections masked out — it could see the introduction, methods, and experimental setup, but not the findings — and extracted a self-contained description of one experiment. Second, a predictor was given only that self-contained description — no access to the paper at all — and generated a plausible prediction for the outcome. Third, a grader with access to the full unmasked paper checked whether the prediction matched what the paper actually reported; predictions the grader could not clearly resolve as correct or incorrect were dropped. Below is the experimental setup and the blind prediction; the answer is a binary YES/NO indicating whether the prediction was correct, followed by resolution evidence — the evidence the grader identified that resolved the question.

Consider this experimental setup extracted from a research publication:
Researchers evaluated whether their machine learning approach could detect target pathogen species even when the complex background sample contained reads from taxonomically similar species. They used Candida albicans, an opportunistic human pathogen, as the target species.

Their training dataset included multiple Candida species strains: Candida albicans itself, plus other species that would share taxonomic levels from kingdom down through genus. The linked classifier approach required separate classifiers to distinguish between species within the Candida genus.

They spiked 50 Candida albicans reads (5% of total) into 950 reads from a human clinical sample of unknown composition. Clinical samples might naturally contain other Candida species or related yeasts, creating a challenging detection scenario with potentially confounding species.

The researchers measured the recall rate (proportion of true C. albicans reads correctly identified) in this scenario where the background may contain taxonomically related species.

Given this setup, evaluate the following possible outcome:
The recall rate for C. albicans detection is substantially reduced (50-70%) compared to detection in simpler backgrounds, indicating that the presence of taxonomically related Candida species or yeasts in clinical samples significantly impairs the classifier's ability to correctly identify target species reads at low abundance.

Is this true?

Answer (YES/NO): NO